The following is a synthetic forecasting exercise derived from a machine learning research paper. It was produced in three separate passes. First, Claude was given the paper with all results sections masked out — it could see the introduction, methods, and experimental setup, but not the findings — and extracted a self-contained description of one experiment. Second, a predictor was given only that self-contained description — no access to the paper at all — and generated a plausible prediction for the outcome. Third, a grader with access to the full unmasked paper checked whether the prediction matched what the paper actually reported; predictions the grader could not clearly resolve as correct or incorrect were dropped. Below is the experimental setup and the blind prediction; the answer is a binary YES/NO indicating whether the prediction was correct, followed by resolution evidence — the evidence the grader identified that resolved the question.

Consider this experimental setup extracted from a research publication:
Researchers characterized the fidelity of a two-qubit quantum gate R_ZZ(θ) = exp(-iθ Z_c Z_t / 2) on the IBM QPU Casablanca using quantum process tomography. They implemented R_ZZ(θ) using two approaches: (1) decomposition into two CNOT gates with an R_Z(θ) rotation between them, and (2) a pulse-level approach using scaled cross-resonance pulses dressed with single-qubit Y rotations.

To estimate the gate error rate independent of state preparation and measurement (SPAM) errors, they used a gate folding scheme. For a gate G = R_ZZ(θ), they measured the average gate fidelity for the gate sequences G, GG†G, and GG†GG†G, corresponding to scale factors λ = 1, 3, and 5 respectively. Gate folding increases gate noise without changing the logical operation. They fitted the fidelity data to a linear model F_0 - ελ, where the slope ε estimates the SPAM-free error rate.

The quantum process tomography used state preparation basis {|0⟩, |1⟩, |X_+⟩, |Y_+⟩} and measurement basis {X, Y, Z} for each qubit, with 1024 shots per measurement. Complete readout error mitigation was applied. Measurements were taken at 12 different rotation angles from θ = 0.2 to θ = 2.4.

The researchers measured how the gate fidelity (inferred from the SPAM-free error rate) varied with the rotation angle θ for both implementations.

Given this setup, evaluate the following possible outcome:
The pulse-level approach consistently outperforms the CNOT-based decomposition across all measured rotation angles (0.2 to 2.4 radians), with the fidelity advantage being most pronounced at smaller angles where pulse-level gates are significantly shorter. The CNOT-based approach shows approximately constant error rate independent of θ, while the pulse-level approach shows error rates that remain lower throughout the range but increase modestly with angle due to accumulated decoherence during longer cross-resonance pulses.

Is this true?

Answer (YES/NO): YES